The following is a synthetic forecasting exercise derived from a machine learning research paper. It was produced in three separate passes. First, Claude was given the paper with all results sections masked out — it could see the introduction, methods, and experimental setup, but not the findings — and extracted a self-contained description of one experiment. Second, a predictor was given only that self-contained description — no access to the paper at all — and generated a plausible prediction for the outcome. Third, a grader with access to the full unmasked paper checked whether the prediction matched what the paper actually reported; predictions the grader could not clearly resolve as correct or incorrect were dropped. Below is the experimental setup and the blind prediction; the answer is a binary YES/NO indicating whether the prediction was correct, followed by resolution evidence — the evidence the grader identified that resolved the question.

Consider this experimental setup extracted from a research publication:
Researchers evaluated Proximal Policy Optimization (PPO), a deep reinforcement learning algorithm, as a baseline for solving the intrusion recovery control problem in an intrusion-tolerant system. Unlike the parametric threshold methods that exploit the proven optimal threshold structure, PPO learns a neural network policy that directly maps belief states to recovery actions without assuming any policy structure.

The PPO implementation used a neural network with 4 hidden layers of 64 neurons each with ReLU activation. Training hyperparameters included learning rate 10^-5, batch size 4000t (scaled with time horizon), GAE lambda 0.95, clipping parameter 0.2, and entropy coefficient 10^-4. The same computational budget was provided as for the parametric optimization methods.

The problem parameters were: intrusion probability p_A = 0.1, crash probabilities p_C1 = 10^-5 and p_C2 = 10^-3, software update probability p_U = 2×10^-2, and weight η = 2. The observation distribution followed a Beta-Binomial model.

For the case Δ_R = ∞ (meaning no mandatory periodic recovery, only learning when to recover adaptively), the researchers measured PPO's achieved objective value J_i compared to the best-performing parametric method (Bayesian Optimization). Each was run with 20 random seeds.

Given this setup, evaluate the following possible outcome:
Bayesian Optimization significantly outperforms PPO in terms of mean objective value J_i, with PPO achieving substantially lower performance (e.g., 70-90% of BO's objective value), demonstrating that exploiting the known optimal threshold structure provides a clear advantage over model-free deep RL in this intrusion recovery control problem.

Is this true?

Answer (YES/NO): NO